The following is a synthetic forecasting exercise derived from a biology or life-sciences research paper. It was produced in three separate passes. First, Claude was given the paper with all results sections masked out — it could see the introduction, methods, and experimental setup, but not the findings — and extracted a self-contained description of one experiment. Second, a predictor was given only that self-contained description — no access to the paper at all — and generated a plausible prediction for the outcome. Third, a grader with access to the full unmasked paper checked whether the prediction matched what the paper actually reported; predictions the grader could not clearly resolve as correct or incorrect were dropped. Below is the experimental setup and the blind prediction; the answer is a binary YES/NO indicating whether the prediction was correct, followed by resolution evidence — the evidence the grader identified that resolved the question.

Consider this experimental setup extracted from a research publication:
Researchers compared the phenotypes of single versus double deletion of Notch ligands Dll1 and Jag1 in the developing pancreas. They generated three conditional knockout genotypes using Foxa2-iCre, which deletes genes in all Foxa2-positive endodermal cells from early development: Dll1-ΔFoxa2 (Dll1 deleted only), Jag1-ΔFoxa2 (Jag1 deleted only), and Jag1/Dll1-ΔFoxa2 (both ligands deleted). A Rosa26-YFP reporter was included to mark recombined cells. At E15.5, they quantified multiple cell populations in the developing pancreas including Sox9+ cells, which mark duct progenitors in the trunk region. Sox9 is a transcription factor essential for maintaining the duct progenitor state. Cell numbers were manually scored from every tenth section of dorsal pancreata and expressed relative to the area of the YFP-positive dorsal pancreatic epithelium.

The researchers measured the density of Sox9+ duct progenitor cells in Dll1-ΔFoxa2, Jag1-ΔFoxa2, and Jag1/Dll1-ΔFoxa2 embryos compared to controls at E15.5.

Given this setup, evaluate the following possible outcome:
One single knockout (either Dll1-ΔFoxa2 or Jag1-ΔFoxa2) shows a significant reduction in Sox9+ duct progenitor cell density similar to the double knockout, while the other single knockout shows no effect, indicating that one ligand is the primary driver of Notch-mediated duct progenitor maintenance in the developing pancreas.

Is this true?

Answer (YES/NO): NO